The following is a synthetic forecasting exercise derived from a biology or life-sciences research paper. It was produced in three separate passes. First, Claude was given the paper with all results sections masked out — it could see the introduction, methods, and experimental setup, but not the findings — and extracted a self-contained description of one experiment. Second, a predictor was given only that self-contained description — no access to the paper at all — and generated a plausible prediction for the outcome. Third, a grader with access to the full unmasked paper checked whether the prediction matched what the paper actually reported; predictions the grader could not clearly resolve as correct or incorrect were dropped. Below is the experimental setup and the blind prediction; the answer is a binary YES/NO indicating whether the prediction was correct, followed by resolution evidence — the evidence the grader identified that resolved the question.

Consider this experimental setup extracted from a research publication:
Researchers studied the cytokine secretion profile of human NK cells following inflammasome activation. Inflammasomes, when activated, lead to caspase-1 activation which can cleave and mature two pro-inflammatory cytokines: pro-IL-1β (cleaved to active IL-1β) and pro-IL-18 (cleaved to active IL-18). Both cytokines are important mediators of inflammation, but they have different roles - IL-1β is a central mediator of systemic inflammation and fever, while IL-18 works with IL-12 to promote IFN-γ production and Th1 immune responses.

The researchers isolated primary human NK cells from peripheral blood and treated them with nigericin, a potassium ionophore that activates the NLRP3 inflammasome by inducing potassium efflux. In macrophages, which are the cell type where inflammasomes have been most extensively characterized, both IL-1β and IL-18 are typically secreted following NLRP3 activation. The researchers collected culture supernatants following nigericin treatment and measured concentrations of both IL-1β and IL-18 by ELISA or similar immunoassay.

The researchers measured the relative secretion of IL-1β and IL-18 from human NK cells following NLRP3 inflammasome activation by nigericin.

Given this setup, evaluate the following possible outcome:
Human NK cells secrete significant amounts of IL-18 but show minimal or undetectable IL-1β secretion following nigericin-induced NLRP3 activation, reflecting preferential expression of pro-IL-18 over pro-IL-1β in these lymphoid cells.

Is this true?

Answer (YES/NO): YES